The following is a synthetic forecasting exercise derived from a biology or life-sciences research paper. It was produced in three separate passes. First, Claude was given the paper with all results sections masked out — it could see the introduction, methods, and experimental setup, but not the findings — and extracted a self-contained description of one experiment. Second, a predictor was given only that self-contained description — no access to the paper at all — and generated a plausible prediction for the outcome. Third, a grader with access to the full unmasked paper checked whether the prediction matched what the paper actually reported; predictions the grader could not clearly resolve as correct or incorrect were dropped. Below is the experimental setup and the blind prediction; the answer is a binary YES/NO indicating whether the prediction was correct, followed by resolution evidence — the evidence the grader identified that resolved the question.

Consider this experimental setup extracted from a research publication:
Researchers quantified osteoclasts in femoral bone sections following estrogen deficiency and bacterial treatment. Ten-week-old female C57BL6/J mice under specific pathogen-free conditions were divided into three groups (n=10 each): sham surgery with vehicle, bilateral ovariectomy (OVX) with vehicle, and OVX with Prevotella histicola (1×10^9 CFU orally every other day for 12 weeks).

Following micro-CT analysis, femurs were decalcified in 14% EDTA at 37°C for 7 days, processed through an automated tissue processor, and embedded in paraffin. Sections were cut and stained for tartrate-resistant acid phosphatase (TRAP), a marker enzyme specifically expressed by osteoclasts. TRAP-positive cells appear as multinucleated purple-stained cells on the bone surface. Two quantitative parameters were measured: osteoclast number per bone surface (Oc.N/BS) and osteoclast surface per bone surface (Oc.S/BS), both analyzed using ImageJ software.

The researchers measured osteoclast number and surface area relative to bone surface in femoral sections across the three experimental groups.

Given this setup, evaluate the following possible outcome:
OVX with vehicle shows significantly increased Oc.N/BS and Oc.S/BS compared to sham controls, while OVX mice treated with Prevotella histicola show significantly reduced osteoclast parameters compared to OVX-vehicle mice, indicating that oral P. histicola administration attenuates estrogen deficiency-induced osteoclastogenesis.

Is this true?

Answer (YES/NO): YES